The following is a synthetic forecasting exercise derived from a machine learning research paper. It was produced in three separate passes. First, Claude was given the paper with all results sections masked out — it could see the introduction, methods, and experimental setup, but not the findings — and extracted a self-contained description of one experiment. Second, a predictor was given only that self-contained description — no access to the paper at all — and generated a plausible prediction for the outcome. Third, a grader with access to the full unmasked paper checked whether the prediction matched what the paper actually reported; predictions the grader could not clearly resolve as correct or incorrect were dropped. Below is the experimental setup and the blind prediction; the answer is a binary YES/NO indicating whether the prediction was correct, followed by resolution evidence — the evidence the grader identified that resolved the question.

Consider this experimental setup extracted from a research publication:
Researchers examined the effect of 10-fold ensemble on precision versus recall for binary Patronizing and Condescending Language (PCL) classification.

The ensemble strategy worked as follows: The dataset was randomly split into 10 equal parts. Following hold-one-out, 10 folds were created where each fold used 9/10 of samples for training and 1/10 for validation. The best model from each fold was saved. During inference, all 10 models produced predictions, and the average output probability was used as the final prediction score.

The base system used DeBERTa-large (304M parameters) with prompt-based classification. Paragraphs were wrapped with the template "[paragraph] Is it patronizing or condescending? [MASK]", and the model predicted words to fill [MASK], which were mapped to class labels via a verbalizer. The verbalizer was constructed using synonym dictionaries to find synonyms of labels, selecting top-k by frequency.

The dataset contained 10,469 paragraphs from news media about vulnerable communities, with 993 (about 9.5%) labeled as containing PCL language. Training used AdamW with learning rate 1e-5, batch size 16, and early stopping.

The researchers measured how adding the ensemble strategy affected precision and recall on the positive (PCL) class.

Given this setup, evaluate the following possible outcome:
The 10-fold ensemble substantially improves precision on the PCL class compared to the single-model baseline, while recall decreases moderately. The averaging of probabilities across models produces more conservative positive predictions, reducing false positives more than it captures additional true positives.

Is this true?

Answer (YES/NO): NO